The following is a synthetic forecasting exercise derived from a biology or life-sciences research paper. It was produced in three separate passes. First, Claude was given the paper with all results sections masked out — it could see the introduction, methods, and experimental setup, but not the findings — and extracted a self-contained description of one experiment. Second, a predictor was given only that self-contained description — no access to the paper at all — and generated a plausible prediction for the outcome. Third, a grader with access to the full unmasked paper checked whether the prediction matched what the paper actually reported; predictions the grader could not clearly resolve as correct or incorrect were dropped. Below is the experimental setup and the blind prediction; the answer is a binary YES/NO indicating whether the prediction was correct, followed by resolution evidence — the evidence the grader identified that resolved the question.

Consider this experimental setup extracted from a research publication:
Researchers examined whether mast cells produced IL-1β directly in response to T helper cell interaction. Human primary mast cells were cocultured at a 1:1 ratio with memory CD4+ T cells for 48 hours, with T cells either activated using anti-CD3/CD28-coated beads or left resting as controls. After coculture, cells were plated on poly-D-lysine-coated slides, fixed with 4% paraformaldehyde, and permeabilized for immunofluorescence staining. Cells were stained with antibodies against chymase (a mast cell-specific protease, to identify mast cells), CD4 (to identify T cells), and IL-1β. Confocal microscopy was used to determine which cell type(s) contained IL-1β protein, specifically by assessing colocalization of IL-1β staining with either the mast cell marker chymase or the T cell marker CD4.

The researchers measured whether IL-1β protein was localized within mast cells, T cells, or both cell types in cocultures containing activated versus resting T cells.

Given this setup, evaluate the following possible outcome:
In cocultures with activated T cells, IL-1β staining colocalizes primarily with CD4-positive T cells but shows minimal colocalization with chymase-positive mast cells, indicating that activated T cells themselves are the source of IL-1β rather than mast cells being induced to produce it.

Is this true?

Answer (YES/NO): NO